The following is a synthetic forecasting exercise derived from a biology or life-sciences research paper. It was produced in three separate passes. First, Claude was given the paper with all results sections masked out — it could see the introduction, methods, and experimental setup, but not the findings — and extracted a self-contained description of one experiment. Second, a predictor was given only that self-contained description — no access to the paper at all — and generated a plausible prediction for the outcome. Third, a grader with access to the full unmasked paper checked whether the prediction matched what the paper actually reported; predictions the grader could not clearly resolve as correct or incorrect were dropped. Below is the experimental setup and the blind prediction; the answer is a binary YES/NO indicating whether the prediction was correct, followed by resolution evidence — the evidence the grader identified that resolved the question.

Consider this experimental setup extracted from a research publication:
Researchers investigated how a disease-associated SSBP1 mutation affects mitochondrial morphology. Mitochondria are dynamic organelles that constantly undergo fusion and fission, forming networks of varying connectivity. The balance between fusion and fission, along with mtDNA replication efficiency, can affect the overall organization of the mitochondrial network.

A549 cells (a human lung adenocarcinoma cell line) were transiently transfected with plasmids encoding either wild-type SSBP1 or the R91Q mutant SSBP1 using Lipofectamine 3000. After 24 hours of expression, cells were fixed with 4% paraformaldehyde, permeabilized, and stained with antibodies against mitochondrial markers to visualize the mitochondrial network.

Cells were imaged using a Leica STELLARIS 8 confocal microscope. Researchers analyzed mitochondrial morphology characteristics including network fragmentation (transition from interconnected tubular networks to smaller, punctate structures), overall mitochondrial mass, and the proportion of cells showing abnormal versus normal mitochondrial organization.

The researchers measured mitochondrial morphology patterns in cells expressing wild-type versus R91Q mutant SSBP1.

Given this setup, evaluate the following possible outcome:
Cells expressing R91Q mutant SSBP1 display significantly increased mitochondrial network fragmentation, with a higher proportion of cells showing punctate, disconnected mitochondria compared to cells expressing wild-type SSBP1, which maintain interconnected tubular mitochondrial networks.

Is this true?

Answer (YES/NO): YES